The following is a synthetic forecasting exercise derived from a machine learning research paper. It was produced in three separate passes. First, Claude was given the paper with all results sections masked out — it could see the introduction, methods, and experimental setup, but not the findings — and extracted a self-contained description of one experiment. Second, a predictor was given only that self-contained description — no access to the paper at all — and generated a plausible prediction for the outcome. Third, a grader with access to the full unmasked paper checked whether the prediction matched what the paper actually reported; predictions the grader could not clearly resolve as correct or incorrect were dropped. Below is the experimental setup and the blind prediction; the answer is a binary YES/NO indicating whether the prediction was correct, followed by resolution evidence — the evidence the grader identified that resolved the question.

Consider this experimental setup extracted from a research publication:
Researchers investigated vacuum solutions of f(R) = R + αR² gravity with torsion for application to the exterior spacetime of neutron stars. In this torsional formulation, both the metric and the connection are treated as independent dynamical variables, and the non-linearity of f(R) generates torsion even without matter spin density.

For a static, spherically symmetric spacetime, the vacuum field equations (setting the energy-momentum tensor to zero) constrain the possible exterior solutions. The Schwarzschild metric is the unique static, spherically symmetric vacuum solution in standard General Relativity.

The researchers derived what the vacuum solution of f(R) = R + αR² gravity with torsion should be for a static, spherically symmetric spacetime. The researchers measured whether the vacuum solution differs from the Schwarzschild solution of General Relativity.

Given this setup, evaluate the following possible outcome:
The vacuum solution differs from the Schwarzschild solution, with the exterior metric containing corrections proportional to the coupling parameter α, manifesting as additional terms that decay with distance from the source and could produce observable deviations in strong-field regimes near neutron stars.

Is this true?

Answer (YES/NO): NO